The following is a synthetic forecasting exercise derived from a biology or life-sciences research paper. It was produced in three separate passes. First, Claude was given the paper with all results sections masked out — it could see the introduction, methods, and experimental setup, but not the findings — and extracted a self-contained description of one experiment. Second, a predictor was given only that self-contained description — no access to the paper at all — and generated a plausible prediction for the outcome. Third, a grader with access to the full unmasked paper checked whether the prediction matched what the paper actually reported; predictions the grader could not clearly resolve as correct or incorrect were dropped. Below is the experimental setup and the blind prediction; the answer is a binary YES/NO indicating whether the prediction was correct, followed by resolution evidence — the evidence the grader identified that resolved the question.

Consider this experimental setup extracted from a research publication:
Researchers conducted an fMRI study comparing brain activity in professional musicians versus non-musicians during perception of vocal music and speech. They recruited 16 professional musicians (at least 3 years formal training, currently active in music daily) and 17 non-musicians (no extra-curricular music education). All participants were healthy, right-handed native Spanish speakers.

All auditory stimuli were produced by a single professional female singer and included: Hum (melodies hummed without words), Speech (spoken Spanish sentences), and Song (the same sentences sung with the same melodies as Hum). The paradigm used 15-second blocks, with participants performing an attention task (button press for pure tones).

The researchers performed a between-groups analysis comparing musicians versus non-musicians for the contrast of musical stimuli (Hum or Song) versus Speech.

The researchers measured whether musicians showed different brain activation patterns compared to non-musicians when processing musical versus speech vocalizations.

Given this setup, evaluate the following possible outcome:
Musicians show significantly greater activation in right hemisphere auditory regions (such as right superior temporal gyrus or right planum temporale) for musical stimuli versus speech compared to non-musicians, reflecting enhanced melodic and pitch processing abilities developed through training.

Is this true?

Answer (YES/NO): NO